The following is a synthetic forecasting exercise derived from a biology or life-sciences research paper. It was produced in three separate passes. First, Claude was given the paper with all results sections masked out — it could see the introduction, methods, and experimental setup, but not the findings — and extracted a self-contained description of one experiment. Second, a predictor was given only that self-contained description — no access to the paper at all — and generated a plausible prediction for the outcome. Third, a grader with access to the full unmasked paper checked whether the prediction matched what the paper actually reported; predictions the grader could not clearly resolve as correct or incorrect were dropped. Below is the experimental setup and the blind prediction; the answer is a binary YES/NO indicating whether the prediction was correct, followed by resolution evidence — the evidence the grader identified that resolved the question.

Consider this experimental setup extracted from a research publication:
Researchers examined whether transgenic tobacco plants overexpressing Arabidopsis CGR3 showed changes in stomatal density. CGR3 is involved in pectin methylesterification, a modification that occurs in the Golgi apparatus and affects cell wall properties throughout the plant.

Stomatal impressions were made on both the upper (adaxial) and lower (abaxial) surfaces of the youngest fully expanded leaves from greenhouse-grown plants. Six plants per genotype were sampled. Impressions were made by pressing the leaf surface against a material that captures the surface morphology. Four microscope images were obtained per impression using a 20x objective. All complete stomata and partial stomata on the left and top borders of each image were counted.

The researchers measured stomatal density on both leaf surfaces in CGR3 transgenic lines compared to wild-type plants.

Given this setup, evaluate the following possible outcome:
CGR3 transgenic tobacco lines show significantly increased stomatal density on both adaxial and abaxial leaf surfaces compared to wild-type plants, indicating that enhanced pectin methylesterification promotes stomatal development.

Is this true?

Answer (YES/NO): NO